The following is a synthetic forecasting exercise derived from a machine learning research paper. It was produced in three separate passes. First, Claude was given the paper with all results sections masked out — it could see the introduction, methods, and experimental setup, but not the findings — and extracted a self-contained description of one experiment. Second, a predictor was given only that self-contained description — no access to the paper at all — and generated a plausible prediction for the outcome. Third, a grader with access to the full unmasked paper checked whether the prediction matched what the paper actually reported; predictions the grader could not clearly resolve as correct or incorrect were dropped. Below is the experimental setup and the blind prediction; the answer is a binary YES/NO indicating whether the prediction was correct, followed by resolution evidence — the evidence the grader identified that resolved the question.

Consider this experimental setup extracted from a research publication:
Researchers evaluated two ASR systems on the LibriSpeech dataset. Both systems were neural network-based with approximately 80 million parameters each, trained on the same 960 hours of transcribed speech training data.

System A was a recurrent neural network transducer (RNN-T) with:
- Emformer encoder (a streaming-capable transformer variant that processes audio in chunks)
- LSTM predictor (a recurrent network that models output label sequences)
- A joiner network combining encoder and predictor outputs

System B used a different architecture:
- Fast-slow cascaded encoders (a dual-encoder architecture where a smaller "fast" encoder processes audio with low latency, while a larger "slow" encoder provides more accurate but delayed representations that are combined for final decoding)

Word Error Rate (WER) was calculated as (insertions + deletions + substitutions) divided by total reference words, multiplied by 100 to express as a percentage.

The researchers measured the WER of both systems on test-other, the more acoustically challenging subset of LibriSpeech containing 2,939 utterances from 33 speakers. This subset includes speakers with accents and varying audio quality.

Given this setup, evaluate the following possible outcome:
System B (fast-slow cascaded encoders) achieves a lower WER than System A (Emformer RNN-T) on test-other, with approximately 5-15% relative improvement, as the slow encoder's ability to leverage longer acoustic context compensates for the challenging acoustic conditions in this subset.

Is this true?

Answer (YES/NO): NO